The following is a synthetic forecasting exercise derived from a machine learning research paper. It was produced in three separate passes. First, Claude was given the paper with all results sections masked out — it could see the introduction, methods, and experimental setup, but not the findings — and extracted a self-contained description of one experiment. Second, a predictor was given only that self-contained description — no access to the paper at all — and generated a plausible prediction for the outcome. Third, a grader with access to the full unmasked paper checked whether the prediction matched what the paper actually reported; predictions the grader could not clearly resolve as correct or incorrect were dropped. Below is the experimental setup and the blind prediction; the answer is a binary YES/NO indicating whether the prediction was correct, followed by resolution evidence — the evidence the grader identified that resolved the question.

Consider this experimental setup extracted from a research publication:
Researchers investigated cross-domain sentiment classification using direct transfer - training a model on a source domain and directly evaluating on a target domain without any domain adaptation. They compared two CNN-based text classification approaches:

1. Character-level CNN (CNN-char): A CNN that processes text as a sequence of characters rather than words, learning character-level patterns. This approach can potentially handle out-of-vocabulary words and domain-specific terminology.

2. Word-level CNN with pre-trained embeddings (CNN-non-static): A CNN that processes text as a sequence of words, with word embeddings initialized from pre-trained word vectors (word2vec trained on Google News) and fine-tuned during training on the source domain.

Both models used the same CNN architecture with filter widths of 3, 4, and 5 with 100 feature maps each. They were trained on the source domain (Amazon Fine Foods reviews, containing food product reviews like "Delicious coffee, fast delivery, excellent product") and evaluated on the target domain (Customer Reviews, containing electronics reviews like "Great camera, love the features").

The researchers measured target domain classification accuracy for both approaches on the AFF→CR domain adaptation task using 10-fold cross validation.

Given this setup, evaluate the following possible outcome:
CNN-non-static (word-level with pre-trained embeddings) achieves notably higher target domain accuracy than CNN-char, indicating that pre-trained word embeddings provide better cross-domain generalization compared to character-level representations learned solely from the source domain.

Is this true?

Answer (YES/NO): YES